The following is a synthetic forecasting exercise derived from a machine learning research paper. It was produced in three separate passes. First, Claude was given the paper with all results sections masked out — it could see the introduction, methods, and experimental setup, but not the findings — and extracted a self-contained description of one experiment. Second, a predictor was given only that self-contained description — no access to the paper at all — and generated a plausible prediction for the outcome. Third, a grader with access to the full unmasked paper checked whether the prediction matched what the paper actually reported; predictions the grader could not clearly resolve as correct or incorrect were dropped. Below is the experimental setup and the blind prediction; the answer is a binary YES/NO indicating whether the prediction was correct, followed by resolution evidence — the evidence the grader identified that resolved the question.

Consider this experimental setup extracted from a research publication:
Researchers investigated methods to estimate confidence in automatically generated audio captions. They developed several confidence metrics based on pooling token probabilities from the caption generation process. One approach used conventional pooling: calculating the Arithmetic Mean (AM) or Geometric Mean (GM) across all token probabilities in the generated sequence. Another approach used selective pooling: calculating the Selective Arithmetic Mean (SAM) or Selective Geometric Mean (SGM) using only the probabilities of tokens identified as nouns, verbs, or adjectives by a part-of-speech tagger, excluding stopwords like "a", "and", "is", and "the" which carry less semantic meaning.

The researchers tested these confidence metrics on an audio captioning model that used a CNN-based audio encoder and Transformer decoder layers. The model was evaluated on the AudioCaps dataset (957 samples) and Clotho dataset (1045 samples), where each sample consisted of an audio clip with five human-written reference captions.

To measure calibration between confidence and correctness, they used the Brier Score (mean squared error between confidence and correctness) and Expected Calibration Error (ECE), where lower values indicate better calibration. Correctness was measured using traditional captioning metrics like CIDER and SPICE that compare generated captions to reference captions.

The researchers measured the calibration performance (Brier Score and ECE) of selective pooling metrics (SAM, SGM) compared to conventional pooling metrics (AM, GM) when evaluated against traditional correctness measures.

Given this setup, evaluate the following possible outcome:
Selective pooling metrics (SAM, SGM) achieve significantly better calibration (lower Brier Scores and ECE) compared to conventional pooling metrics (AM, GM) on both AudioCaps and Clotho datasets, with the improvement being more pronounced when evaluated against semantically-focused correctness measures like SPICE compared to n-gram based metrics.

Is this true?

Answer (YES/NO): NO